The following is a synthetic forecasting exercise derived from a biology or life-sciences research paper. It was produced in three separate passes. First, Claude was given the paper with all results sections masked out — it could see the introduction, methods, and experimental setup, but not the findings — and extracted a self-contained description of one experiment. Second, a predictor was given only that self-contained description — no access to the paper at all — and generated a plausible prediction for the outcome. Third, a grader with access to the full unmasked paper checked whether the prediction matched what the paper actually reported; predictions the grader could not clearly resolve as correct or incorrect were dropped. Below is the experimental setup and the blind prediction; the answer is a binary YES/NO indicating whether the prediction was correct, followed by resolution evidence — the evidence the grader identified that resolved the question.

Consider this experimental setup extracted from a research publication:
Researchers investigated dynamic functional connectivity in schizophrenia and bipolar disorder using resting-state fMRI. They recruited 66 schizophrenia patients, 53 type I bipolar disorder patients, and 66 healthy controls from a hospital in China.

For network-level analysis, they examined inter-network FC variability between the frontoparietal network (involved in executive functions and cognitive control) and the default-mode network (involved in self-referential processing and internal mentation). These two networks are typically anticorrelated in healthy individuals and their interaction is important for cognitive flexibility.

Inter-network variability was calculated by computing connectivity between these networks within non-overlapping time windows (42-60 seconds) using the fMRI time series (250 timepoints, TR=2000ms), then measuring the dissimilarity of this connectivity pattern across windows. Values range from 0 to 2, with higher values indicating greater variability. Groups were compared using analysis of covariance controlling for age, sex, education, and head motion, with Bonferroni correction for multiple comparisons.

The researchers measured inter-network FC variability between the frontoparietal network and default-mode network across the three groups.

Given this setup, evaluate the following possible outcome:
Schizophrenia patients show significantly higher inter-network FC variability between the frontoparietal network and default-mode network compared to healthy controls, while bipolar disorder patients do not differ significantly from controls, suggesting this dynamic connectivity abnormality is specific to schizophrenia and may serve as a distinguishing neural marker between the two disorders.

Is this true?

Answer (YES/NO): NO